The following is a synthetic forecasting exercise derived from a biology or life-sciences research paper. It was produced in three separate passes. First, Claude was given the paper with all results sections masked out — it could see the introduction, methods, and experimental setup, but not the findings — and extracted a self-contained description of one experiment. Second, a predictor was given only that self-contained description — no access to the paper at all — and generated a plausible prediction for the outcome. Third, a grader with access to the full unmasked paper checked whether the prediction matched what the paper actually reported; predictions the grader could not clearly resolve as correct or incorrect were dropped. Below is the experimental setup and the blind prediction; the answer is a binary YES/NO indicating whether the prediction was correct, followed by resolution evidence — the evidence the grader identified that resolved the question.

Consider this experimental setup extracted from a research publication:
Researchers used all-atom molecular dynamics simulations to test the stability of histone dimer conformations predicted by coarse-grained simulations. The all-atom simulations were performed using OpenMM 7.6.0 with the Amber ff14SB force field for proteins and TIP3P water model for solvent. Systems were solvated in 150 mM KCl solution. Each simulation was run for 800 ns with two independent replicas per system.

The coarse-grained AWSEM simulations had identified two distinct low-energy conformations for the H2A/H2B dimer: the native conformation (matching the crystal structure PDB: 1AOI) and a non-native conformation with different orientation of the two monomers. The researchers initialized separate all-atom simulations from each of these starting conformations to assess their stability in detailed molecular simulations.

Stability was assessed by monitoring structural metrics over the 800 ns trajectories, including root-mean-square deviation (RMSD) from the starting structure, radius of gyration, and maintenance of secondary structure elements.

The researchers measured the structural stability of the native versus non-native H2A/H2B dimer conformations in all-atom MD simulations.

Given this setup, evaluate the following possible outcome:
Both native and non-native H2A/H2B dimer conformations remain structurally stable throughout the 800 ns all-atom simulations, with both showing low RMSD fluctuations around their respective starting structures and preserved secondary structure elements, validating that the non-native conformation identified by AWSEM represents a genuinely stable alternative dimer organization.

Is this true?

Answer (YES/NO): YES